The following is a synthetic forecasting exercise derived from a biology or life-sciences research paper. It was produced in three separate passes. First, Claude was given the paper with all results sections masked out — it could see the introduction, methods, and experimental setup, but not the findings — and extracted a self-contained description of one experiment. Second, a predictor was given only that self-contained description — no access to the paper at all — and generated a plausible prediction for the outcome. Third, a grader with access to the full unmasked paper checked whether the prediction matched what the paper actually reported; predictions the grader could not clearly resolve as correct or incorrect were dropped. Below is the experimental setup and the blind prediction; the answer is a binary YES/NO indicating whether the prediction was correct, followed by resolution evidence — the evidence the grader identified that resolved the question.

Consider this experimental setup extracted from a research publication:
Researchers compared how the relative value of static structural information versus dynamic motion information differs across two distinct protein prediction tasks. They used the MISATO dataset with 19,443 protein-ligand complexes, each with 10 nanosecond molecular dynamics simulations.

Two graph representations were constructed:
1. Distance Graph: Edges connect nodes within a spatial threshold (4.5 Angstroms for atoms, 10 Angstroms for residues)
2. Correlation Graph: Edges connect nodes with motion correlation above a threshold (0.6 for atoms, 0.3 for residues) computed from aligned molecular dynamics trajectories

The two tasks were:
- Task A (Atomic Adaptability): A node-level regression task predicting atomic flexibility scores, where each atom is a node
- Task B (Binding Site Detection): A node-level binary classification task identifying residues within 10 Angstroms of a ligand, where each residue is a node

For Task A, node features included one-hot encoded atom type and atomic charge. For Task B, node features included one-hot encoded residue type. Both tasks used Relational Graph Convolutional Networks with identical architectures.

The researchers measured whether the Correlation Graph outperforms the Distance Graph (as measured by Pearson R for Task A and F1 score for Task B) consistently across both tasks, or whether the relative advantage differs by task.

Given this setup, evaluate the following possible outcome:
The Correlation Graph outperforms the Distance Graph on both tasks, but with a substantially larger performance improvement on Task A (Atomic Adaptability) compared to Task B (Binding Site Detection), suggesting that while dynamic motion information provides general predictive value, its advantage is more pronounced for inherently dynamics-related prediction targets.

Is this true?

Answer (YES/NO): YES